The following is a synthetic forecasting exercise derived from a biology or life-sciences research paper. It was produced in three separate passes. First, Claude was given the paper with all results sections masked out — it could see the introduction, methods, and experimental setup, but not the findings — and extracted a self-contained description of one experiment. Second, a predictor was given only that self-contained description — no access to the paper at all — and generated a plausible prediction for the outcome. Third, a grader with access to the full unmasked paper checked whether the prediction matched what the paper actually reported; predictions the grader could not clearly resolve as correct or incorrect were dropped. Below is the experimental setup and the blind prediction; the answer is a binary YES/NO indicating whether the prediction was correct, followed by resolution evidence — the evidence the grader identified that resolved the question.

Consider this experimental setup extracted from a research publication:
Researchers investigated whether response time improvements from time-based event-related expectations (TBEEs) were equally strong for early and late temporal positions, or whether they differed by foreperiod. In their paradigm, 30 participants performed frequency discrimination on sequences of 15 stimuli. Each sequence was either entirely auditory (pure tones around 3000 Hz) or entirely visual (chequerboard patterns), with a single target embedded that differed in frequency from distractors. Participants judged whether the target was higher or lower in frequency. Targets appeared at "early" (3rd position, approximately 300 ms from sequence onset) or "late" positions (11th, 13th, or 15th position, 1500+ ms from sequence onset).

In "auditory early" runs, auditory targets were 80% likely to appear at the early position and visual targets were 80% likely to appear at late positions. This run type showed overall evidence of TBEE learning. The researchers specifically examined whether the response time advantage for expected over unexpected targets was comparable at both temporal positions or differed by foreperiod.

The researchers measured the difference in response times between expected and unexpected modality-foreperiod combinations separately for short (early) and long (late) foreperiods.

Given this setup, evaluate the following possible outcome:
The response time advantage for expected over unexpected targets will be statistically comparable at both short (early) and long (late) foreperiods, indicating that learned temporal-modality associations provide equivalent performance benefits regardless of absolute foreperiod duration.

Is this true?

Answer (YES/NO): NO